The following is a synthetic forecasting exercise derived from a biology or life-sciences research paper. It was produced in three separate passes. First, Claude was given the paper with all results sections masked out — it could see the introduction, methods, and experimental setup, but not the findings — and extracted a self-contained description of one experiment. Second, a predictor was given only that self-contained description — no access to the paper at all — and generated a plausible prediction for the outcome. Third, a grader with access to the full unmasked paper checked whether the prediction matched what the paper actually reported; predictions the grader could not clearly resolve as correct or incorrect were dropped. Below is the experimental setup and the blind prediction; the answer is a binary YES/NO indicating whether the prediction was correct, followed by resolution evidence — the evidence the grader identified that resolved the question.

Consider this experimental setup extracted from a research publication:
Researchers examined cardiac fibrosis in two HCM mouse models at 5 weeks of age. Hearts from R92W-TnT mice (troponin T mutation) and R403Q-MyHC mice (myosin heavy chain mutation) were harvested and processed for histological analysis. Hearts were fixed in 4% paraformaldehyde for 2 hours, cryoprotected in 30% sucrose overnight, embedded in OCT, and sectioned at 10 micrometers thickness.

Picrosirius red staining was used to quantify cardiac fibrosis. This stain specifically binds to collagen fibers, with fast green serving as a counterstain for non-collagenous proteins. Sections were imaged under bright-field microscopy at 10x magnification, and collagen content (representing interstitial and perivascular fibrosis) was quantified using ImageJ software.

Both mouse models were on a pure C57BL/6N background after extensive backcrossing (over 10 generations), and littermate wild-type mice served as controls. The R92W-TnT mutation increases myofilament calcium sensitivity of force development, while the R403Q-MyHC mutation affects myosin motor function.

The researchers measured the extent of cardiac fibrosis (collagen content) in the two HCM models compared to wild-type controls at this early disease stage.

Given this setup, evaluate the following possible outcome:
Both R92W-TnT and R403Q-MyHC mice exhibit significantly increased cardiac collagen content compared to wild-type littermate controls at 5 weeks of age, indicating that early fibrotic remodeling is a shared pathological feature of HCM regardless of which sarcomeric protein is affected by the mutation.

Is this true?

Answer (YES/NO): NO